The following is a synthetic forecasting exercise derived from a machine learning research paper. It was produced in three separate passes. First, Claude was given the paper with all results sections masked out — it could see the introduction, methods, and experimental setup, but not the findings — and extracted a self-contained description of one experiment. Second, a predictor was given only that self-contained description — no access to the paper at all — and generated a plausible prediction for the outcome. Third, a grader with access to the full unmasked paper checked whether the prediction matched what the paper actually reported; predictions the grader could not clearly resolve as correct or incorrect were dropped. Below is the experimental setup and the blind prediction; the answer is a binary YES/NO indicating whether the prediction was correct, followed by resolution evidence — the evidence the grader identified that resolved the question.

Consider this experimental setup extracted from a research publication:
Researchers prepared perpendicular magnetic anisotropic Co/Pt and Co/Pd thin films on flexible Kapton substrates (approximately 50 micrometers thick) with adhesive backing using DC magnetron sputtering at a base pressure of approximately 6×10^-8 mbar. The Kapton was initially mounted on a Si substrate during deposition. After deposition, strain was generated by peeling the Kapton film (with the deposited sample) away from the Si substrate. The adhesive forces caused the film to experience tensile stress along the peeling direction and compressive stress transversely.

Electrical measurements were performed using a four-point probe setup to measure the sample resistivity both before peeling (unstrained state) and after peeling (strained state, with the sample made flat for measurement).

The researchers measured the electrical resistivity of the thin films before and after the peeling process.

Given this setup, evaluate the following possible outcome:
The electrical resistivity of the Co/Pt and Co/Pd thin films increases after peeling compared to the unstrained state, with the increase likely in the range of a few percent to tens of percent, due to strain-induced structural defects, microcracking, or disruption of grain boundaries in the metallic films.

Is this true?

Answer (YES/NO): NO